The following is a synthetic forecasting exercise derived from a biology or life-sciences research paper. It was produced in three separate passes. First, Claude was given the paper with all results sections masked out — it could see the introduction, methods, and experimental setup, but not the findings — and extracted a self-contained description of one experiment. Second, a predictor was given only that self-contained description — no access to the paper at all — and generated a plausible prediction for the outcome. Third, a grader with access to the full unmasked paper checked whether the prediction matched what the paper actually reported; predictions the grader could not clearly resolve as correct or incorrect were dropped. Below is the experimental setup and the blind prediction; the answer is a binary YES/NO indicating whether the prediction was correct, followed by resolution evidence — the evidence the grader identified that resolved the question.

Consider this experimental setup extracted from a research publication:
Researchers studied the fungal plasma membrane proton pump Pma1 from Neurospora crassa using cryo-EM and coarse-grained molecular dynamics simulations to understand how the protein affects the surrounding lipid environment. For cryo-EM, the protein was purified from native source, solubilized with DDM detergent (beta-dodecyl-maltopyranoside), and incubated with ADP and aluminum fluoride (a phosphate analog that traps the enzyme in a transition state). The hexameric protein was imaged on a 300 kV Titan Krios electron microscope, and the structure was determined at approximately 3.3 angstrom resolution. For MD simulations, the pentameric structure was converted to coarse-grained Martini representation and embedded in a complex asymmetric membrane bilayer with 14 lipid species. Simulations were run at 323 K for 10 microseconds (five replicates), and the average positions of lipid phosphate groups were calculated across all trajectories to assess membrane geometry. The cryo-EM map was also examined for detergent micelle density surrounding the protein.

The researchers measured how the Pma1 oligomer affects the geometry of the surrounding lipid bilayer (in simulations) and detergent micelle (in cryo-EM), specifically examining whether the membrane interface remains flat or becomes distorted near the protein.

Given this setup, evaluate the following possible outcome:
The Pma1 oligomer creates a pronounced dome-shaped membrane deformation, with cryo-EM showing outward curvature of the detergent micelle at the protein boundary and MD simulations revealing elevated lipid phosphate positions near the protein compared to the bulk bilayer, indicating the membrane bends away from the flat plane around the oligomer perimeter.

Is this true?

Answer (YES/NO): NO